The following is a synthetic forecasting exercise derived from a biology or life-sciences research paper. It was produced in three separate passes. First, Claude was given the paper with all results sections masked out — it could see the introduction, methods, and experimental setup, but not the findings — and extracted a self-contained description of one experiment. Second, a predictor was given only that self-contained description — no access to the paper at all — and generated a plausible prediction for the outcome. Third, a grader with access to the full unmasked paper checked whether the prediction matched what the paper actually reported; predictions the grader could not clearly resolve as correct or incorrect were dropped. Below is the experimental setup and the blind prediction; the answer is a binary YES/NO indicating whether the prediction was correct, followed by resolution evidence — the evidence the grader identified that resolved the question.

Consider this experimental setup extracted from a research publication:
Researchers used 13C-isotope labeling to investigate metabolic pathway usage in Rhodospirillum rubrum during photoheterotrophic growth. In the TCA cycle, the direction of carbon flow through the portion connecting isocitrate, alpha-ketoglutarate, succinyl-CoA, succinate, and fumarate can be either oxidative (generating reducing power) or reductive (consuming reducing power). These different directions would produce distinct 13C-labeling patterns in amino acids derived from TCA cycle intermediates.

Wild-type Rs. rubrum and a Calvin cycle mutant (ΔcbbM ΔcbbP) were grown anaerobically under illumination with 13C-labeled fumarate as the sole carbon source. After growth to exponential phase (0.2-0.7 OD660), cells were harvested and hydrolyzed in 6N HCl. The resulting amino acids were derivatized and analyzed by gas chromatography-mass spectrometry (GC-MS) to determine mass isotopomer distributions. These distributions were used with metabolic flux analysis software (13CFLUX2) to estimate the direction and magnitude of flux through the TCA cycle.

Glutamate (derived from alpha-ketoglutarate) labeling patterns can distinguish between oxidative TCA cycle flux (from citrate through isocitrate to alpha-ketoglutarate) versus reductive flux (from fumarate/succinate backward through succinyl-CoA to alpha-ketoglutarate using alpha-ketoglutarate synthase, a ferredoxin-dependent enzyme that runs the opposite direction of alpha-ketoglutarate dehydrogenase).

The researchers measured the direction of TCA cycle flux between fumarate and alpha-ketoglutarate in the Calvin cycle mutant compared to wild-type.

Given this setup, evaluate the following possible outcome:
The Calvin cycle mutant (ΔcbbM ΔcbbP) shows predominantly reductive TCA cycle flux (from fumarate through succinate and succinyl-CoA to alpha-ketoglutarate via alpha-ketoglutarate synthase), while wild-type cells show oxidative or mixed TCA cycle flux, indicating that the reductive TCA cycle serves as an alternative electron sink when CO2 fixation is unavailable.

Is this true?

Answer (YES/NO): NO